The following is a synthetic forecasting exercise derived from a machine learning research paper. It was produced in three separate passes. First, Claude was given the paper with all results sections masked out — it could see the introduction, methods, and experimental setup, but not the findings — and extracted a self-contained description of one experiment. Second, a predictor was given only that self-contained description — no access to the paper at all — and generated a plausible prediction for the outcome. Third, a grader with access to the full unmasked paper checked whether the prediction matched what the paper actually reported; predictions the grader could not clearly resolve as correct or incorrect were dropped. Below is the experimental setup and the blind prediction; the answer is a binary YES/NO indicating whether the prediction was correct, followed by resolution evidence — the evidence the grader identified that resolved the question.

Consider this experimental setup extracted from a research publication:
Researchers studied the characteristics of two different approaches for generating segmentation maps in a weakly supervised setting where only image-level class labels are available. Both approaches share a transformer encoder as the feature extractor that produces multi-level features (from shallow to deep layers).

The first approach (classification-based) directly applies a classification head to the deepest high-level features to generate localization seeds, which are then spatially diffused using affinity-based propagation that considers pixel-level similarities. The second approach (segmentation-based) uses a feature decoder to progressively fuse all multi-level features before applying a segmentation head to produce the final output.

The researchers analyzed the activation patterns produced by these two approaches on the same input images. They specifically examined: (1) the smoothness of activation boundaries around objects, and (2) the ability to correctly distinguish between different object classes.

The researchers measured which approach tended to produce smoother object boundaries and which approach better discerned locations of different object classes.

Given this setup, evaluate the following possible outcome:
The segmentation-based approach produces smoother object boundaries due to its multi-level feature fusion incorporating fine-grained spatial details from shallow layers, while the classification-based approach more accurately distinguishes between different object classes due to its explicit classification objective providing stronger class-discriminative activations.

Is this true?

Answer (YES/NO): YES